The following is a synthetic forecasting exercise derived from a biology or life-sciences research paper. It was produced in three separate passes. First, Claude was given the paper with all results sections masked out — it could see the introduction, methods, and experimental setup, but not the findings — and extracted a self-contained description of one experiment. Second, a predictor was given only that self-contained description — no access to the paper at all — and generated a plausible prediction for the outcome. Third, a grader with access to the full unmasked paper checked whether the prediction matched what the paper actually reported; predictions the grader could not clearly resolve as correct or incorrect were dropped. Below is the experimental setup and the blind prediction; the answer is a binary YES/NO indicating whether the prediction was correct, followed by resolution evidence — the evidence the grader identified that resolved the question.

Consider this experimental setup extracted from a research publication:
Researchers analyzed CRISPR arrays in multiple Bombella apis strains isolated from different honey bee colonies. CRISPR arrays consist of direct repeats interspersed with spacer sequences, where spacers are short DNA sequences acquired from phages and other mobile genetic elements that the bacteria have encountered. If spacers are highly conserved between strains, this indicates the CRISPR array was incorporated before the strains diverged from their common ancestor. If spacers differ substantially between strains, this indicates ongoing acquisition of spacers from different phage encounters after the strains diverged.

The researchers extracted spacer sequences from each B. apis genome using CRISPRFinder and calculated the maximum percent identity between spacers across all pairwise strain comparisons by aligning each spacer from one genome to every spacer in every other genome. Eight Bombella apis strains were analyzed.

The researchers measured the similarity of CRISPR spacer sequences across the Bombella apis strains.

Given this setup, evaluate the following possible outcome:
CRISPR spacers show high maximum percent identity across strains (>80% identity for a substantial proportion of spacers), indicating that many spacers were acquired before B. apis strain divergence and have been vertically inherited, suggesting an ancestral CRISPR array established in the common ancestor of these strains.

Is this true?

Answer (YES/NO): NO